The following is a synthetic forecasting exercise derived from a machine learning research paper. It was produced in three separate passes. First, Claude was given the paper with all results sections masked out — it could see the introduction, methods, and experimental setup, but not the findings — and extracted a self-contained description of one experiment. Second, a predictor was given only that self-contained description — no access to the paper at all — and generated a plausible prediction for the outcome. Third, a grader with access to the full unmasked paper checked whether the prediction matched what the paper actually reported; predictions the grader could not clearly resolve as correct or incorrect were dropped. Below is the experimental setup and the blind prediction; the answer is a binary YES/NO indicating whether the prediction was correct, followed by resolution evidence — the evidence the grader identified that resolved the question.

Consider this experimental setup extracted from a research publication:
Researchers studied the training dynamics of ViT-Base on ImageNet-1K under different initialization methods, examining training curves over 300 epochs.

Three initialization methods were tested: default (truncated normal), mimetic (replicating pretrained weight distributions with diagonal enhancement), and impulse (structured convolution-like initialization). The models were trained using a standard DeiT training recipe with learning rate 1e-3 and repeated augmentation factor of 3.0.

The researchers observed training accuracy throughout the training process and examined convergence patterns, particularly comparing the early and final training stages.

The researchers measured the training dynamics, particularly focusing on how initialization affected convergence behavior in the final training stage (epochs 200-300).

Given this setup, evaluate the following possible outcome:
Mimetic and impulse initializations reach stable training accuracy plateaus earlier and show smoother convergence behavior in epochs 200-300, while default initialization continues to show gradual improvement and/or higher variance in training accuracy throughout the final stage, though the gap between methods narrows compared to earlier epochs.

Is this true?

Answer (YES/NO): NO